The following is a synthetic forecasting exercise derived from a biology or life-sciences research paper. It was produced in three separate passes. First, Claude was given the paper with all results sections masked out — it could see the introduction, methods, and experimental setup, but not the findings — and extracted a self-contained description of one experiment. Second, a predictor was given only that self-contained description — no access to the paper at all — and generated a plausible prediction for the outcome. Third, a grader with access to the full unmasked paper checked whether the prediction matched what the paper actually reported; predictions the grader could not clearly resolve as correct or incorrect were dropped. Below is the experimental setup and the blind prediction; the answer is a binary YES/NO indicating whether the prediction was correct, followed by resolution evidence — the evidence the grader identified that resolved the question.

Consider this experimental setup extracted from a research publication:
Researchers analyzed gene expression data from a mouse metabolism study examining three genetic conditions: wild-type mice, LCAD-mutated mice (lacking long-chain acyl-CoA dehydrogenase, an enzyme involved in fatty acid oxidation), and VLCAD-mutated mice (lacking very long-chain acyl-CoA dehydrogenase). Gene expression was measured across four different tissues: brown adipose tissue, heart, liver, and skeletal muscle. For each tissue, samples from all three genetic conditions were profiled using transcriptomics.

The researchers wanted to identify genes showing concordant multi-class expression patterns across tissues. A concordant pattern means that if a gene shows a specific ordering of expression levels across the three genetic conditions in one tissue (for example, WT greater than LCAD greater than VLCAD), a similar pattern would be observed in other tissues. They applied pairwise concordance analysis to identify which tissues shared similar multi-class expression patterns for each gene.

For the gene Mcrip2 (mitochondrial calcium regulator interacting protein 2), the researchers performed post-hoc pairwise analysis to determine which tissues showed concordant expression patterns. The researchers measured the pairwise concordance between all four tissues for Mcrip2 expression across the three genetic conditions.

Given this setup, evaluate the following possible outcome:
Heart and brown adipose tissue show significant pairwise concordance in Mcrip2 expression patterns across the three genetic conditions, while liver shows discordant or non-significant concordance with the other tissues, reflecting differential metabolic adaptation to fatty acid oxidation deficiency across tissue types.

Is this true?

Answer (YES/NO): NO